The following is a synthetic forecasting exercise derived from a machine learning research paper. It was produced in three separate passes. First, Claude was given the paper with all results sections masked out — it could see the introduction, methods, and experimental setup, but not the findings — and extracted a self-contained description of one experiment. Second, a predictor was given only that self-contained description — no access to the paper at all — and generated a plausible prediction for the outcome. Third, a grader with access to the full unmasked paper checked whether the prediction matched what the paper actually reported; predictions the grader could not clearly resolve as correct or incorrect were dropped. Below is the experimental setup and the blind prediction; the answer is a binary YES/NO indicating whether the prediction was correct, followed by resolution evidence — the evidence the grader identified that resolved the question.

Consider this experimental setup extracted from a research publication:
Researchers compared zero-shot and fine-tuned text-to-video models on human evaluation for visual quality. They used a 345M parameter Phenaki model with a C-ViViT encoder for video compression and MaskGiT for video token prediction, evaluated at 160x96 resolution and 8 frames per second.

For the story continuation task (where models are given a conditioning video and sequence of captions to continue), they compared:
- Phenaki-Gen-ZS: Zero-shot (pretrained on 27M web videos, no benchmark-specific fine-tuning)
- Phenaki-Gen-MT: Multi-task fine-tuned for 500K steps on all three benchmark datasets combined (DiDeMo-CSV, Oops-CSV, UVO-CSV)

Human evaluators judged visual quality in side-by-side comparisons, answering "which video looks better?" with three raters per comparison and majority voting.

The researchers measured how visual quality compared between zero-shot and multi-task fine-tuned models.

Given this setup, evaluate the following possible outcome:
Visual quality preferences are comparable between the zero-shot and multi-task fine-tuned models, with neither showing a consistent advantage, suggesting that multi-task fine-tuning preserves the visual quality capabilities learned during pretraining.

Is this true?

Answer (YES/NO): NO